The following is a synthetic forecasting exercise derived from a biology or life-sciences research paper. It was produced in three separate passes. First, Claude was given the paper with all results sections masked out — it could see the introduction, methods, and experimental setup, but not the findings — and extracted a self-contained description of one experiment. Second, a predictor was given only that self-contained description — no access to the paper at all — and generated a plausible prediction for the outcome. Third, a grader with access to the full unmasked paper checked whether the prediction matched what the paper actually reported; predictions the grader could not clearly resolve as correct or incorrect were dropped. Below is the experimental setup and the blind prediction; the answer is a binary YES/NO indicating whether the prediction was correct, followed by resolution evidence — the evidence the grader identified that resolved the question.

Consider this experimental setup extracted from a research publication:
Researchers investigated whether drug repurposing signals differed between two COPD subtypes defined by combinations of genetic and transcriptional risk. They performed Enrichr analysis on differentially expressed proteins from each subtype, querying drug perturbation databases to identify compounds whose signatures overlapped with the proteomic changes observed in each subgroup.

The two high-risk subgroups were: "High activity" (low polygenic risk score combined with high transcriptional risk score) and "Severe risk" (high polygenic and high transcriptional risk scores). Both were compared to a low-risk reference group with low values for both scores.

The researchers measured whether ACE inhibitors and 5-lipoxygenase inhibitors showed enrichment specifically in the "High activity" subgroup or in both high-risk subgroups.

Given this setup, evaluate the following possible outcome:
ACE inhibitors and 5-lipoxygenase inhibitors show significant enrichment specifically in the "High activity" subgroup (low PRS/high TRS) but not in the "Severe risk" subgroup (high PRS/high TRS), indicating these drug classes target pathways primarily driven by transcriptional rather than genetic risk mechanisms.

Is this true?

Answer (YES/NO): NO